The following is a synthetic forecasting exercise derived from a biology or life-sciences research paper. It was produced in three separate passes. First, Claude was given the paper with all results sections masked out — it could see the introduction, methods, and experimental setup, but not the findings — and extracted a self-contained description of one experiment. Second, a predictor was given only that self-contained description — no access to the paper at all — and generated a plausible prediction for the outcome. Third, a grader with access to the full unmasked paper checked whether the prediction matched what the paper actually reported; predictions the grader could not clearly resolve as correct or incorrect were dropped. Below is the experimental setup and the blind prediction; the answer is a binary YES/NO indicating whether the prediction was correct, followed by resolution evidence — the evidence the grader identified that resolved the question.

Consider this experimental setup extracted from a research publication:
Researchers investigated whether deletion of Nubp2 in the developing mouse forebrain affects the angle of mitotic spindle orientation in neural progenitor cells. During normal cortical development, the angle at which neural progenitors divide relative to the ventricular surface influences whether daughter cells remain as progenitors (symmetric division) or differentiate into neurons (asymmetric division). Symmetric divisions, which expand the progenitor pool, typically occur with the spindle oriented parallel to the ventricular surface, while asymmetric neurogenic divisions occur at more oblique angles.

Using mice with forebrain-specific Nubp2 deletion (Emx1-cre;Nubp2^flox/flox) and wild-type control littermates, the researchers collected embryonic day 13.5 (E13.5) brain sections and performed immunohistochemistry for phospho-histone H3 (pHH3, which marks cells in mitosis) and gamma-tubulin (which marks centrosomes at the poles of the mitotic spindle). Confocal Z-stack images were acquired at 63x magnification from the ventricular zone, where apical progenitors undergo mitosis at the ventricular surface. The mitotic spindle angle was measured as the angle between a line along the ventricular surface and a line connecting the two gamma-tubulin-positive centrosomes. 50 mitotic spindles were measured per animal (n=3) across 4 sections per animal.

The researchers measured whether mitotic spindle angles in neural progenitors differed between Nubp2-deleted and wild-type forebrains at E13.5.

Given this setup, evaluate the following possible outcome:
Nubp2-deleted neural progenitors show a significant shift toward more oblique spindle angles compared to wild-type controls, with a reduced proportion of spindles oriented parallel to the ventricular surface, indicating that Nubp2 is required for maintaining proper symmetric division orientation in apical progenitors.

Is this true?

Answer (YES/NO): NO